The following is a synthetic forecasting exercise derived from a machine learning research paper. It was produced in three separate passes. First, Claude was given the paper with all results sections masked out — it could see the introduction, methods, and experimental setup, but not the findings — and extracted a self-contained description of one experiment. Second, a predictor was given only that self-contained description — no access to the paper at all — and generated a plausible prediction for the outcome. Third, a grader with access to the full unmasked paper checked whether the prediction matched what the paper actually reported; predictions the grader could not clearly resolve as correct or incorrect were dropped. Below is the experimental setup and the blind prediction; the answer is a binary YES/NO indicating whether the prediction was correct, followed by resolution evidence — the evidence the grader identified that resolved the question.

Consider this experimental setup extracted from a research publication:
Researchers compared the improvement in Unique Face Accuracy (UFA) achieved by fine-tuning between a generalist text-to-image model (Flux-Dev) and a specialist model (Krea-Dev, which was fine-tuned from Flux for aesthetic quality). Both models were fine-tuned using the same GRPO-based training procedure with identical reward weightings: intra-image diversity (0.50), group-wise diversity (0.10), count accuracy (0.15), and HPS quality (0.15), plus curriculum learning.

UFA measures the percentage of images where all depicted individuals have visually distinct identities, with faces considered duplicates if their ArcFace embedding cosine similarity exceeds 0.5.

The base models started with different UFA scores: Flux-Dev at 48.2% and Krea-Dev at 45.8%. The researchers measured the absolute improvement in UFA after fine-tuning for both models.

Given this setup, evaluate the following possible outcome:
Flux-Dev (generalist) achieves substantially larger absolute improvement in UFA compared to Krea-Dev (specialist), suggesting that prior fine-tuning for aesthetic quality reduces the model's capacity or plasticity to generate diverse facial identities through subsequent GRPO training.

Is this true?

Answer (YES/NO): YES